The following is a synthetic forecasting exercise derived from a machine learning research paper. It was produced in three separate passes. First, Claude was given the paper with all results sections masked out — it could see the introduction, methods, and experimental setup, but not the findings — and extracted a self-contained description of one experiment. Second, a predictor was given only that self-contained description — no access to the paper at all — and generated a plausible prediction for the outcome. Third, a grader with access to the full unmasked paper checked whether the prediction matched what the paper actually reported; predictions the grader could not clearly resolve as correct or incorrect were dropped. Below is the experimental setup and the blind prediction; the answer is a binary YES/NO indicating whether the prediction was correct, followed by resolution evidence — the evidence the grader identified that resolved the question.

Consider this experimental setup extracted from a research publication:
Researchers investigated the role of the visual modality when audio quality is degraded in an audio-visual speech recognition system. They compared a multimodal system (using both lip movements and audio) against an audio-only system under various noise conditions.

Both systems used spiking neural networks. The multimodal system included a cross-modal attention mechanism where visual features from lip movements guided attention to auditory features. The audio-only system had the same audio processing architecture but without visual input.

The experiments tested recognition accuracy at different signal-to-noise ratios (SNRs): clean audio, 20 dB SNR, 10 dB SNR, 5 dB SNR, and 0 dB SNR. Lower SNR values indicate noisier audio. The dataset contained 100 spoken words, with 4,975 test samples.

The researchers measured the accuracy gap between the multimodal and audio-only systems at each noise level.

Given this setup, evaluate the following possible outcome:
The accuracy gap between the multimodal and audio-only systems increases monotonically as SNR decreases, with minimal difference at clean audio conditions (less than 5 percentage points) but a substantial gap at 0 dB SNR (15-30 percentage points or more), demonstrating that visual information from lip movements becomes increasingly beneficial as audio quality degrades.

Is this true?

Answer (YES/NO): NO